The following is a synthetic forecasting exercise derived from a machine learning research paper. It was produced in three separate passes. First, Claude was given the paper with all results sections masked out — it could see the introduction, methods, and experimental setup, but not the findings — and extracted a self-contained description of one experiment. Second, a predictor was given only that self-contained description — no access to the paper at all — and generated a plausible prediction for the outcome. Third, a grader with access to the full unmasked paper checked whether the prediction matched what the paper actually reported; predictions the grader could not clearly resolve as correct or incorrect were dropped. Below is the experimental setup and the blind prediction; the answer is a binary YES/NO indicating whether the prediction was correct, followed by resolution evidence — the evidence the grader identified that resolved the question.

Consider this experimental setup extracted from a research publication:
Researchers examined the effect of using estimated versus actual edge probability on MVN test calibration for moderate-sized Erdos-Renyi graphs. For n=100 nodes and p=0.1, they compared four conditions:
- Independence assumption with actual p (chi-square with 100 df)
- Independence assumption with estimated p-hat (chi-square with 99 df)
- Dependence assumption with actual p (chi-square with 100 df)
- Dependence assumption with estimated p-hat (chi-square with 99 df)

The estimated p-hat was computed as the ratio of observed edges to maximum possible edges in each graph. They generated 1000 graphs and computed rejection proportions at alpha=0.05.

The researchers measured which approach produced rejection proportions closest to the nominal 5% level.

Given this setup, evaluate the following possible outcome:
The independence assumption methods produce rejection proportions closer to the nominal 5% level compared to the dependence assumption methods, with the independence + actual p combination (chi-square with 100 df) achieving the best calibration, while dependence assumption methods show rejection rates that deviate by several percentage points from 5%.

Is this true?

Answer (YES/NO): NO